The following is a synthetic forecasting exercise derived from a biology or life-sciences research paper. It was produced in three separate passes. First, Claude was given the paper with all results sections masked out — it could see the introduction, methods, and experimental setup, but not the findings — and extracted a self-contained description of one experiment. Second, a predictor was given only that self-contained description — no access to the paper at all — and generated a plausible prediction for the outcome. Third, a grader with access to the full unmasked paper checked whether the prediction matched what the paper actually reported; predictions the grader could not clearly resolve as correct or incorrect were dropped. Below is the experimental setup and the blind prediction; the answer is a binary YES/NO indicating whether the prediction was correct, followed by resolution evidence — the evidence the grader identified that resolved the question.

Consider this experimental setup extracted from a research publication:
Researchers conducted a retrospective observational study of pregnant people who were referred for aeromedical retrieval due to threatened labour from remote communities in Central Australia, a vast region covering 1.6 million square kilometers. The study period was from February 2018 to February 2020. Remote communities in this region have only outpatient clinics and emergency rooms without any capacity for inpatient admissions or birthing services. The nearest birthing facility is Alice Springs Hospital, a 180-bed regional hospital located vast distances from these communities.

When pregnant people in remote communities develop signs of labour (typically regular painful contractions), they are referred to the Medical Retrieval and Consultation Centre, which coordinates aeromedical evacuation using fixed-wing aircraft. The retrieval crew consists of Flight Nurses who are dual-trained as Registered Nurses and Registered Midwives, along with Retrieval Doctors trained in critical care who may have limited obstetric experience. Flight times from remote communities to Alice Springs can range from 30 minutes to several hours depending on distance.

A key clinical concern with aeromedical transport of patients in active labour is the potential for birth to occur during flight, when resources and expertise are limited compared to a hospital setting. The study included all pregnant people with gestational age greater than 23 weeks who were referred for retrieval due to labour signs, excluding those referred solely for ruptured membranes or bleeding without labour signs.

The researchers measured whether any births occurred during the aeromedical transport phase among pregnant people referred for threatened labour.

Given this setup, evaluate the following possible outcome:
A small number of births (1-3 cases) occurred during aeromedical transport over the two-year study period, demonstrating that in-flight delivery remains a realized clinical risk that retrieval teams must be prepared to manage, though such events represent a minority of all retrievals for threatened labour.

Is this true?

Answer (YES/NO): NO